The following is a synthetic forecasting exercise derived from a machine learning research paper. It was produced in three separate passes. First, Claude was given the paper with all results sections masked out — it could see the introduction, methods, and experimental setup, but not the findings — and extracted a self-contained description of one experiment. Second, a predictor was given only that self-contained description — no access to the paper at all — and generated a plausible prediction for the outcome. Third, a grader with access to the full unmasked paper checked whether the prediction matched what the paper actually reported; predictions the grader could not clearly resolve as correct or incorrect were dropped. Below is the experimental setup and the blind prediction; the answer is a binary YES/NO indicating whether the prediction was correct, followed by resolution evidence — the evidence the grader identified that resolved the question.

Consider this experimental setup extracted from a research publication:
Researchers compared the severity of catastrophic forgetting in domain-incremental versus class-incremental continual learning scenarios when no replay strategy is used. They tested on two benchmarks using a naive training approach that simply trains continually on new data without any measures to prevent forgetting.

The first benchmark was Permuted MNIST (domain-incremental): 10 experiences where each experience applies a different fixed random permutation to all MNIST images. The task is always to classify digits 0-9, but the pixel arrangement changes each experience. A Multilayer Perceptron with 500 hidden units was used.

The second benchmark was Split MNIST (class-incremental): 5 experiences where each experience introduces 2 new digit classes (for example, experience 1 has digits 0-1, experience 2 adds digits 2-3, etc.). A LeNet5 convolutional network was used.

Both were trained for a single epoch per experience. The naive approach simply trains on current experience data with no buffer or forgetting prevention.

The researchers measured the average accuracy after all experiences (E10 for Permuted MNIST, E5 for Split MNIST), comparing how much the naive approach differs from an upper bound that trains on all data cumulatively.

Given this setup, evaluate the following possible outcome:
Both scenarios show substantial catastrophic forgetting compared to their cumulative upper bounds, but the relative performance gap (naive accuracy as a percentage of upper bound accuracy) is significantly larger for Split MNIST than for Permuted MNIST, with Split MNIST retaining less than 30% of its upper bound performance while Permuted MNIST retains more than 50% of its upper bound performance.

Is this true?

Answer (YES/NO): YES